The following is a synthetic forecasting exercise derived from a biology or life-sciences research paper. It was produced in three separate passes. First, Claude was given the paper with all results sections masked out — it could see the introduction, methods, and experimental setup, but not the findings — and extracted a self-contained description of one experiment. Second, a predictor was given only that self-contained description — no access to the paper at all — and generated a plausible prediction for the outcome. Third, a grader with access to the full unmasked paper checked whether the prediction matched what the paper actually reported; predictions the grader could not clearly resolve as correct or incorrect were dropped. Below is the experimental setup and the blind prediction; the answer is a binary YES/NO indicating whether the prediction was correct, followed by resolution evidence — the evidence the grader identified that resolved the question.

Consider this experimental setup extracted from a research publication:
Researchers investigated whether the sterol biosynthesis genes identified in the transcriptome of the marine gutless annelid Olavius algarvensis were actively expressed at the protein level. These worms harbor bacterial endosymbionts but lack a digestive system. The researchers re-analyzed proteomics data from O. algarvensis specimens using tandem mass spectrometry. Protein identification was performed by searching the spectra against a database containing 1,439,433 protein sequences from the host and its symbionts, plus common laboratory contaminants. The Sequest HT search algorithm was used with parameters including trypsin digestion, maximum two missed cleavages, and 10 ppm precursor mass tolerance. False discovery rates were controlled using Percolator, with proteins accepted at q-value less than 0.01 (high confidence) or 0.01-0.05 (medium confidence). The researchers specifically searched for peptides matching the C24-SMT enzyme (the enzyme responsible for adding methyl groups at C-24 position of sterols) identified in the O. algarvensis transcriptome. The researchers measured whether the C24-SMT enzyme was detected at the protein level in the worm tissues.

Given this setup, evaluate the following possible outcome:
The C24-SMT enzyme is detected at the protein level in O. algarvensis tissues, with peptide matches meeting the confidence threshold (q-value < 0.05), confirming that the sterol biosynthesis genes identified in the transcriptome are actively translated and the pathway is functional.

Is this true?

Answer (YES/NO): YES